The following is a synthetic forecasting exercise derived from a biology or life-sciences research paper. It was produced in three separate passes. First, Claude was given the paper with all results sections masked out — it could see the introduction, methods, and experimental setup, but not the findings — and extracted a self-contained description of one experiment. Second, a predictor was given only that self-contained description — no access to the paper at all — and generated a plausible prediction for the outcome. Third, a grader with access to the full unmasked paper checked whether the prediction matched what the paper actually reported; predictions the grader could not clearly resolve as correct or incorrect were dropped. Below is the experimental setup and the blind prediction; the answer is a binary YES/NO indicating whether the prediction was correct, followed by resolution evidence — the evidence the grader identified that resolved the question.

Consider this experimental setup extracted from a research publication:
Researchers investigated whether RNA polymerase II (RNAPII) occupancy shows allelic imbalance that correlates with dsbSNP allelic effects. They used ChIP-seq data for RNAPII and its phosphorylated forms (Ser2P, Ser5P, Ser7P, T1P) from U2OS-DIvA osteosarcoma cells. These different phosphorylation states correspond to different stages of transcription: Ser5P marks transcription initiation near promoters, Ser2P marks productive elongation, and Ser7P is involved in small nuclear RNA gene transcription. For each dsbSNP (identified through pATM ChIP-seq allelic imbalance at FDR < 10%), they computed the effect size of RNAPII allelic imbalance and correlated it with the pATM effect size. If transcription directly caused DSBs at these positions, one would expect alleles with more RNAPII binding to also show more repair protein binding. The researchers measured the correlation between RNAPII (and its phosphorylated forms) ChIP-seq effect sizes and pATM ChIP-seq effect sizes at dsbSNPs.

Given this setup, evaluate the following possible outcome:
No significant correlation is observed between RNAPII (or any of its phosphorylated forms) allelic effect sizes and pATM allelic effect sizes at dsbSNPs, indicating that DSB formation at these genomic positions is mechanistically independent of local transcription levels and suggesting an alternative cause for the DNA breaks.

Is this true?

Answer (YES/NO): NO